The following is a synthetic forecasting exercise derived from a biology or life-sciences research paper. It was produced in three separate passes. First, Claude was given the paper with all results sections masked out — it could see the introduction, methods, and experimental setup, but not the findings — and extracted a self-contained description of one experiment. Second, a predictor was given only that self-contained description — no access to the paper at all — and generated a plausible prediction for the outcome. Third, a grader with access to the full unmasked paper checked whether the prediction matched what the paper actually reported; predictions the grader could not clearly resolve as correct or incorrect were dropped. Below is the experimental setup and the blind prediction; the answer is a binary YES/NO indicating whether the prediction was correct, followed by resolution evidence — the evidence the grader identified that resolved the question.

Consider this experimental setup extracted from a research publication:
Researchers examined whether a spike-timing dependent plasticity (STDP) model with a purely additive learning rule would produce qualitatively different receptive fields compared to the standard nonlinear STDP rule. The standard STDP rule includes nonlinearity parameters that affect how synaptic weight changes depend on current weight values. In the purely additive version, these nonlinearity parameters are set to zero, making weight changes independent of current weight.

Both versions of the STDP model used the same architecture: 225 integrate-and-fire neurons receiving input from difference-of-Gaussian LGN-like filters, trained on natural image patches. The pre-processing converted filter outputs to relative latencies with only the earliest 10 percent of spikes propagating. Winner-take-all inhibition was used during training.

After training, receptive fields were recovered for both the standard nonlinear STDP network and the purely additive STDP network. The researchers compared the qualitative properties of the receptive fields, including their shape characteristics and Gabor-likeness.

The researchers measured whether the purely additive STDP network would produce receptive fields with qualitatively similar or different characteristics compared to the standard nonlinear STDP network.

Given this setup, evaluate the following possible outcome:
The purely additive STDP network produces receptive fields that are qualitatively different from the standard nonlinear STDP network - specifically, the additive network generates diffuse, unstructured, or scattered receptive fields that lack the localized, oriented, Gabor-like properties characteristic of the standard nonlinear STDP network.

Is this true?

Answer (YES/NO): NO